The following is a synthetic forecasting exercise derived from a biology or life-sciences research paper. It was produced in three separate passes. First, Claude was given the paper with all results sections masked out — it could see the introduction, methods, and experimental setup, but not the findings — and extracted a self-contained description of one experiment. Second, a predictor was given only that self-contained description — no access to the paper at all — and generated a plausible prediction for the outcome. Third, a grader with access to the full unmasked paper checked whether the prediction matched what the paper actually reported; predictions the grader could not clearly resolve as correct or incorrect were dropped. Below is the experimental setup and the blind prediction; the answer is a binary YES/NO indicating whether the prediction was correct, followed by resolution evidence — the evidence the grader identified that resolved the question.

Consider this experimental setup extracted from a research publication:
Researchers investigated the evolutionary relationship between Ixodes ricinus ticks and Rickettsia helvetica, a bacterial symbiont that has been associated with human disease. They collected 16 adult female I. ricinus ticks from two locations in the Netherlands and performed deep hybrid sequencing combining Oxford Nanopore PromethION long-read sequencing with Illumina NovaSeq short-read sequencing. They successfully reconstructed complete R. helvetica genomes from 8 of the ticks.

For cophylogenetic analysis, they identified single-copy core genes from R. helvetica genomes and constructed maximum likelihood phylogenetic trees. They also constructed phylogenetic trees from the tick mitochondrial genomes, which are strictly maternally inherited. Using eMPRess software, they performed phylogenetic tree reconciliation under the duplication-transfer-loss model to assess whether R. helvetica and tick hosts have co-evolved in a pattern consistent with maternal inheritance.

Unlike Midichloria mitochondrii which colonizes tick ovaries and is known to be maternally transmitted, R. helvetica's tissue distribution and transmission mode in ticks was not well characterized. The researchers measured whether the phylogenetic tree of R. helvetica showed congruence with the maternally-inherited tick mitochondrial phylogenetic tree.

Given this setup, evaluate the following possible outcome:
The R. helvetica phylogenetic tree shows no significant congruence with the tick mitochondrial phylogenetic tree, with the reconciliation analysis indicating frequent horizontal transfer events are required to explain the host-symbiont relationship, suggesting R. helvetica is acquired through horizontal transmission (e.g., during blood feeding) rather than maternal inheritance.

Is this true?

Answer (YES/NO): NO